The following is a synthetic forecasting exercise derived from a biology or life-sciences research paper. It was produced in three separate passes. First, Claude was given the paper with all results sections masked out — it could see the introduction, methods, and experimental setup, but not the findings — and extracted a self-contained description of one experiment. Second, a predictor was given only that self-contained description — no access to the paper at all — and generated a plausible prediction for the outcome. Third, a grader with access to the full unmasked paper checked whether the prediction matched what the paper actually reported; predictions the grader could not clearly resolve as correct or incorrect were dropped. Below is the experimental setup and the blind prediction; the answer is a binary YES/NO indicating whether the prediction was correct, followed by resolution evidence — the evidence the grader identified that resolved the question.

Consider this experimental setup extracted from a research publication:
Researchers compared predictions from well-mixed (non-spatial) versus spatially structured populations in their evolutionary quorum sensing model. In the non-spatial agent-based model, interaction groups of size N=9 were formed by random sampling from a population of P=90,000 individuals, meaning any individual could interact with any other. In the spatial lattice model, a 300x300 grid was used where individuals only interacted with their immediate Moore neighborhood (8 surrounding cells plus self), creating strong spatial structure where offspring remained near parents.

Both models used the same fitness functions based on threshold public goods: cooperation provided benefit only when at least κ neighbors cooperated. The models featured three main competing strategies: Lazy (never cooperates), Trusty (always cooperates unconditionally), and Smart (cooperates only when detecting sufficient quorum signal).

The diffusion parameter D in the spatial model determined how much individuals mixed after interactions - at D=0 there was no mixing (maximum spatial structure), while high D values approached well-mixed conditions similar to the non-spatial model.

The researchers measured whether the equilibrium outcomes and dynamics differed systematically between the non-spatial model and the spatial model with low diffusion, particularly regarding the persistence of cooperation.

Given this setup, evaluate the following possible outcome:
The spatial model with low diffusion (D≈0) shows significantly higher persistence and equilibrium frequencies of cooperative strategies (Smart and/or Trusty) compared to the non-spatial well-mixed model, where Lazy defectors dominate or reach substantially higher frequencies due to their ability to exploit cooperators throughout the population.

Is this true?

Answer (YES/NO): NO